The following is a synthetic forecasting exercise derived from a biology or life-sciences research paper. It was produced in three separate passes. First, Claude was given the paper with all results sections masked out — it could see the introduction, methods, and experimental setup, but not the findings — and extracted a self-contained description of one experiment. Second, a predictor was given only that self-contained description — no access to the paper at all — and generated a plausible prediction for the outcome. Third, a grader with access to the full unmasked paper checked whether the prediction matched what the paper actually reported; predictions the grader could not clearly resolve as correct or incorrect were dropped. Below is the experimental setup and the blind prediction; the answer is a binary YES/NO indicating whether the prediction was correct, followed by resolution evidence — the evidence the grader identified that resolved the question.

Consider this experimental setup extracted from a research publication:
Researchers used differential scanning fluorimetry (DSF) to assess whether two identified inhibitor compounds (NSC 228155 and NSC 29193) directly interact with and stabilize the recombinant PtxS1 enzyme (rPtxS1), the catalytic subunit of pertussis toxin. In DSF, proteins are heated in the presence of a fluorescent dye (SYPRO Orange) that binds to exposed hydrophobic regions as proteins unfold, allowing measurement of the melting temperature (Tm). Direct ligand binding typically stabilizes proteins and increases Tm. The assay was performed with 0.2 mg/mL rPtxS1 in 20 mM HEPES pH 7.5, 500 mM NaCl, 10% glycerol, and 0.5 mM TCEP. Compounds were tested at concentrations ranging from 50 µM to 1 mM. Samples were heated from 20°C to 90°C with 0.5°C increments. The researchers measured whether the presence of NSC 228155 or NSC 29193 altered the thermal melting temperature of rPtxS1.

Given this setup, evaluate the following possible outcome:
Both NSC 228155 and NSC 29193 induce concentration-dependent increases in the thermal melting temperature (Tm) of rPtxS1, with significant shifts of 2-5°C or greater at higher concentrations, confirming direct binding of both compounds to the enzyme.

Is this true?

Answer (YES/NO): NO